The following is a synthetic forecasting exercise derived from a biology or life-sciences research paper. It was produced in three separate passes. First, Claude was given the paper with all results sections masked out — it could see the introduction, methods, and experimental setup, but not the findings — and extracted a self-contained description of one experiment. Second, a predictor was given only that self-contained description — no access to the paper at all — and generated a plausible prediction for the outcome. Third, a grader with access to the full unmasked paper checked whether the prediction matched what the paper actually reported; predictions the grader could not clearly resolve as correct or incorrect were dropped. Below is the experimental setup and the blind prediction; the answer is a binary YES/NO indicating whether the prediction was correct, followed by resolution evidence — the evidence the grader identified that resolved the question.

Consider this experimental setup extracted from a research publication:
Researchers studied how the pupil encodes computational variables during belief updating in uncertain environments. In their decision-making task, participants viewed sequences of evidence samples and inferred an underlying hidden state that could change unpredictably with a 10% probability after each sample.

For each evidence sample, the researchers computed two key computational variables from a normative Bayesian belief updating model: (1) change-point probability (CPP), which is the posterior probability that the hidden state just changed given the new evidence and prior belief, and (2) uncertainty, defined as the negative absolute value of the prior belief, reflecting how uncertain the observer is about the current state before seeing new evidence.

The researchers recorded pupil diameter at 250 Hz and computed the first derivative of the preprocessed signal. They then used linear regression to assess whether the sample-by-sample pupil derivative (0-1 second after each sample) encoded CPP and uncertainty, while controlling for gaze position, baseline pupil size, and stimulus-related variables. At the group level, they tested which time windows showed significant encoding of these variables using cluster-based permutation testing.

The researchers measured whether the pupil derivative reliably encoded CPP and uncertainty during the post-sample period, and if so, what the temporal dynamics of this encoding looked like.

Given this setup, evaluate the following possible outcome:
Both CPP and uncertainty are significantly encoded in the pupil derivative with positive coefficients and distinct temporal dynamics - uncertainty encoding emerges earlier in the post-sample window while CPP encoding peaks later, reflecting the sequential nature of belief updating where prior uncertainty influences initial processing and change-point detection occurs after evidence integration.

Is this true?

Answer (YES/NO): YES